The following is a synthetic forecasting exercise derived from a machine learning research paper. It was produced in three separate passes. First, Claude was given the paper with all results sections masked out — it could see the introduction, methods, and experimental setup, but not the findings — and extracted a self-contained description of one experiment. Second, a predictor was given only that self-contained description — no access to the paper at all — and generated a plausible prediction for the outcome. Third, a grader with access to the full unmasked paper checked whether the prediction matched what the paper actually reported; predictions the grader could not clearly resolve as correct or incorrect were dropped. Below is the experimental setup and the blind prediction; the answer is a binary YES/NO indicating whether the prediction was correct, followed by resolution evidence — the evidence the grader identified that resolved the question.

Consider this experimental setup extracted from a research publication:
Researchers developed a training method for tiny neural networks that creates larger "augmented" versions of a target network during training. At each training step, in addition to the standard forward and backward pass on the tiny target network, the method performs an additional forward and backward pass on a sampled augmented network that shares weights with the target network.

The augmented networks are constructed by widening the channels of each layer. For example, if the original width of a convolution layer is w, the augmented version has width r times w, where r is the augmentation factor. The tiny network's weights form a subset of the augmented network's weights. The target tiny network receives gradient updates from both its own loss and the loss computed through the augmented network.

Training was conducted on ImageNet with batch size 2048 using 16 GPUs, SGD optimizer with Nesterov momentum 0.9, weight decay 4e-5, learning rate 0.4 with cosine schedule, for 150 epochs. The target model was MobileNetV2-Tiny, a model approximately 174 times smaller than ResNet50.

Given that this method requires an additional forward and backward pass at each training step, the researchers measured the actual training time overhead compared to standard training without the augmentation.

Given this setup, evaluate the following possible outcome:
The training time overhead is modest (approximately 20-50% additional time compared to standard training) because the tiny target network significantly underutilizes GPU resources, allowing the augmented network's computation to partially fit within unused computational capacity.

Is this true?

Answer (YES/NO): NO